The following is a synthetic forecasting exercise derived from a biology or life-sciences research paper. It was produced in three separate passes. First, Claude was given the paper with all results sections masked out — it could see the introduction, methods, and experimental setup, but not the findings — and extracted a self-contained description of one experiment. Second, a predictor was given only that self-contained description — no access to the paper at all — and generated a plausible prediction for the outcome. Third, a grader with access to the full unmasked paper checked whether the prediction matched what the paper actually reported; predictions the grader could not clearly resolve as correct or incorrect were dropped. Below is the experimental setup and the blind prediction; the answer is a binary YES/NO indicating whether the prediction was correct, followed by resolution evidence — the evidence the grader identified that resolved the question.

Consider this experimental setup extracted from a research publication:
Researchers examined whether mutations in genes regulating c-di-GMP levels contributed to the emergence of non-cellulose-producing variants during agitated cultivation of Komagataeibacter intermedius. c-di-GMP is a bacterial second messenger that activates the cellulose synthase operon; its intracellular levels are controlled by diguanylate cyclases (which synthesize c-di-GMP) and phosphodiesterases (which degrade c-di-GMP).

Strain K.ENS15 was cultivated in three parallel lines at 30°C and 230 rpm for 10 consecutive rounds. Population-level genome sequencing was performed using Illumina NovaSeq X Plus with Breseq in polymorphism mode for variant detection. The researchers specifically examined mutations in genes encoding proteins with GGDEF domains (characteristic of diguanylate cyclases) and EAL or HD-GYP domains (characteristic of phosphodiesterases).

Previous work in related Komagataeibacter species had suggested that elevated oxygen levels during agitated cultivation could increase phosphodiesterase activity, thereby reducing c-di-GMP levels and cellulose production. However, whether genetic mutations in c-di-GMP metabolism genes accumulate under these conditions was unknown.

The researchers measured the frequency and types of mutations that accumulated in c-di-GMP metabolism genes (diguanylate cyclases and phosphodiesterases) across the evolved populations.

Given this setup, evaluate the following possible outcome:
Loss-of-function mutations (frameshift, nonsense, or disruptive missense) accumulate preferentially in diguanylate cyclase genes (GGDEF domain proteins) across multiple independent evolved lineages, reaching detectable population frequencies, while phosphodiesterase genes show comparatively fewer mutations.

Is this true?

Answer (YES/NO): NO